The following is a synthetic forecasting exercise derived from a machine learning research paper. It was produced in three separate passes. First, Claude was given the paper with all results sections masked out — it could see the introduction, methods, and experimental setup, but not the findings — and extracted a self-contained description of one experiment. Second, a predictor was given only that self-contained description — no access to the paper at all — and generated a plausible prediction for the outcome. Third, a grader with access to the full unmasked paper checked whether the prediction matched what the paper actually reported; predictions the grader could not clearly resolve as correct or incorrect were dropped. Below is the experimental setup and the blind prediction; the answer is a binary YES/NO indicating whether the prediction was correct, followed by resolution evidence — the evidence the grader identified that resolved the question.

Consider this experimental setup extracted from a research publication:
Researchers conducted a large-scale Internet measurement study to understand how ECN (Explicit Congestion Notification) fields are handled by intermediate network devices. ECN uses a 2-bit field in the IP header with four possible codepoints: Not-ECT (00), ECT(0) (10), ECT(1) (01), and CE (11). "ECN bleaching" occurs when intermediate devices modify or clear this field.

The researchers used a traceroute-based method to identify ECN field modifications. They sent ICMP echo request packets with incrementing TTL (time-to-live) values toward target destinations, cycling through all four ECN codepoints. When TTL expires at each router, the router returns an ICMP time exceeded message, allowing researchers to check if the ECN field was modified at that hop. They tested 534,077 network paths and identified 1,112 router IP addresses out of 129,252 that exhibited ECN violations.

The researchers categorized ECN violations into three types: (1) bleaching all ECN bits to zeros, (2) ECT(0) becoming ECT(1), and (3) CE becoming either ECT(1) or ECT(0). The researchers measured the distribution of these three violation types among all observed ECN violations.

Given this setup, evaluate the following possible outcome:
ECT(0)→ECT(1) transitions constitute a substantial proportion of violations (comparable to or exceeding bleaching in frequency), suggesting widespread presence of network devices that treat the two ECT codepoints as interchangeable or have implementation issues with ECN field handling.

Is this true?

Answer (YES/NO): NO